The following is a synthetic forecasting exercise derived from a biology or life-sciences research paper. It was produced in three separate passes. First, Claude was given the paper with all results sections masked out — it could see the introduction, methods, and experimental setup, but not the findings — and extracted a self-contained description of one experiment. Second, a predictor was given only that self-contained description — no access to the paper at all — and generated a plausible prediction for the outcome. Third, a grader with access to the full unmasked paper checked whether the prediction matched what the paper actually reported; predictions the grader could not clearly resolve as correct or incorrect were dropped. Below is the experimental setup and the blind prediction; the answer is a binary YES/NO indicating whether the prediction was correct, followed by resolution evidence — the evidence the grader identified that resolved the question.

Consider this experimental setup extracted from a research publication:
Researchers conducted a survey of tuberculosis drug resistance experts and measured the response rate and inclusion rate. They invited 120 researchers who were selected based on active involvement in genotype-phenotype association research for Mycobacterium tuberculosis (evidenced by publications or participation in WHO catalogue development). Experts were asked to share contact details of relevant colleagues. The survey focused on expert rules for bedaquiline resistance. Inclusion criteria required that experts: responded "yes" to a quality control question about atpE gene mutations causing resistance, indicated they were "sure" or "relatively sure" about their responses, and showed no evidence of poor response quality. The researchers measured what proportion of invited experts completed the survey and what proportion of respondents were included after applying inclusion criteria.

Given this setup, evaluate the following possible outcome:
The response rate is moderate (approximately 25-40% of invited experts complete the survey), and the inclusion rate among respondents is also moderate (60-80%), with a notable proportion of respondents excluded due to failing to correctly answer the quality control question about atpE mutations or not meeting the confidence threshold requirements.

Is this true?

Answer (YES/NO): YES